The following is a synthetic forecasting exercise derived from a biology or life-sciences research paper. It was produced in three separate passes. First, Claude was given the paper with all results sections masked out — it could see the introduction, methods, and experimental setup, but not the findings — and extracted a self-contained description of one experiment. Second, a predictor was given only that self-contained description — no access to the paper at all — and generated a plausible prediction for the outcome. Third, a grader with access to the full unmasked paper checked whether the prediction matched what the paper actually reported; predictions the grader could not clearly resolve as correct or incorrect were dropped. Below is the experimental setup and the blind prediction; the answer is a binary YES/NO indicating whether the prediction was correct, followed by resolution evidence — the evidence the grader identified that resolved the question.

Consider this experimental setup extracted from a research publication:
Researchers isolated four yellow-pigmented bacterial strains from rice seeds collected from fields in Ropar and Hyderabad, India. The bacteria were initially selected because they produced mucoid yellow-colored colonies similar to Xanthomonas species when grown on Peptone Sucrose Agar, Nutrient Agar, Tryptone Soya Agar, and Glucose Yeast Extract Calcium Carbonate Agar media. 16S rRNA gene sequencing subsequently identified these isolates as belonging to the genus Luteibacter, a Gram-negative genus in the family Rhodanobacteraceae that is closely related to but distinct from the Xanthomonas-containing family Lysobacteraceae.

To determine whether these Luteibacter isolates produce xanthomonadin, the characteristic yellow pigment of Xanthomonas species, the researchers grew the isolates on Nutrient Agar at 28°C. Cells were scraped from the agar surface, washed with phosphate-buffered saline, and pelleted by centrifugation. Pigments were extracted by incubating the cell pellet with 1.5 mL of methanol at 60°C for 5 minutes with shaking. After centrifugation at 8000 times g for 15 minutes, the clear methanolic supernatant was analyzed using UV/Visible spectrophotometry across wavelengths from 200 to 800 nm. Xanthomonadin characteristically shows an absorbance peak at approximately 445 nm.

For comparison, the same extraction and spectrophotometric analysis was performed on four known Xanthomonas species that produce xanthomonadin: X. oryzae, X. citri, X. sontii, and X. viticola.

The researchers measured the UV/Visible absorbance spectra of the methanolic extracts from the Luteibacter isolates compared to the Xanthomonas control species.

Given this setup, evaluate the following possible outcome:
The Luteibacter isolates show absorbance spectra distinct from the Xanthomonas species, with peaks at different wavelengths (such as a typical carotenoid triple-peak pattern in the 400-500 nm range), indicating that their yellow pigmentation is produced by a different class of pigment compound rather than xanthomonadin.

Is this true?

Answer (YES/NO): NO